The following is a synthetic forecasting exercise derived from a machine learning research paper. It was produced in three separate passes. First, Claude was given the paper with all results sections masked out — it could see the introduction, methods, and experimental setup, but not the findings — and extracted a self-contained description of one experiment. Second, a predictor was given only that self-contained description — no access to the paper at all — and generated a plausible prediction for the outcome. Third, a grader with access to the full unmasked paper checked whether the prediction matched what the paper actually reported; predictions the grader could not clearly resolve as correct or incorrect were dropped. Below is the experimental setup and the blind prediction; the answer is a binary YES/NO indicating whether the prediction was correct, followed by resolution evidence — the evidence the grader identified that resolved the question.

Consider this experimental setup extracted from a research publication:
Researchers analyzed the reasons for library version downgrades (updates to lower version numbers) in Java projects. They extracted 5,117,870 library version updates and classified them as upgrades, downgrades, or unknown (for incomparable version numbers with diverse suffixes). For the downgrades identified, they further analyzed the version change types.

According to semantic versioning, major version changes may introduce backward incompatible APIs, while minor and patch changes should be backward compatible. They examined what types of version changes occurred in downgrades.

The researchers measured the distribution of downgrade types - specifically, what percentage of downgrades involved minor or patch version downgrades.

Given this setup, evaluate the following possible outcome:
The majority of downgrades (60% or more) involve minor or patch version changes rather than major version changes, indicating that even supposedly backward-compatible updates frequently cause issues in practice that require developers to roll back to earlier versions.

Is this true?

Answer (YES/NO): YES